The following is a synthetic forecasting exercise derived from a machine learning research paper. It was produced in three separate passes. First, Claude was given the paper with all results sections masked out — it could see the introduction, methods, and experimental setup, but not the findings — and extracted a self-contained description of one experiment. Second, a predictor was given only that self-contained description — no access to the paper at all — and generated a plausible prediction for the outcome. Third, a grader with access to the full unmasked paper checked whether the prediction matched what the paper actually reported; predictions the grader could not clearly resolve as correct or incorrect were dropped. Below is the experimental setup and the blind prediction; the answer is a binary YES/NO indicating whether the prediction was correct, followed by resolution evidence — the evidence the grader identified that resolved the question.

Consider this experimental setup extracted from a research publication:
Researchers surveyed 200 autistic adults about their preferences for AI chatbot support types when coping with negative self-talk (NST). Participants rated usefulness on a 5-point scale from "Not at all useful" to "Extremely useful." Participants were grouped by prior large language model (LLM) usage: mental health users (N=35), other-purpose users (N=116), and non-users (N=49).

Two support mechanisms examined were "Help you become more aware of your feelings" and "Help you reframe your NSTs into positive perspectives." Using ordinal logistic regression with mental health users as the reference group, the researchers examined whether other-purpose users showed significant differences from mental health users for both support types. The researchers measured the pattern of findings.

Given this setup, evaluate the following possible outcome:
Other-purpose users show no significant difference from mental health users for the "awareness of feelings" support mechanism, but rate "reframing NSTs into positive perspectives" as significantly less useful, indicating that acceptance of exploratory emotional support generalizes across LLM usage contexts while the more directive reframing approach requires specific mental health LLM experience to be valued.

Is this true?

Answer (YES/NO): NO